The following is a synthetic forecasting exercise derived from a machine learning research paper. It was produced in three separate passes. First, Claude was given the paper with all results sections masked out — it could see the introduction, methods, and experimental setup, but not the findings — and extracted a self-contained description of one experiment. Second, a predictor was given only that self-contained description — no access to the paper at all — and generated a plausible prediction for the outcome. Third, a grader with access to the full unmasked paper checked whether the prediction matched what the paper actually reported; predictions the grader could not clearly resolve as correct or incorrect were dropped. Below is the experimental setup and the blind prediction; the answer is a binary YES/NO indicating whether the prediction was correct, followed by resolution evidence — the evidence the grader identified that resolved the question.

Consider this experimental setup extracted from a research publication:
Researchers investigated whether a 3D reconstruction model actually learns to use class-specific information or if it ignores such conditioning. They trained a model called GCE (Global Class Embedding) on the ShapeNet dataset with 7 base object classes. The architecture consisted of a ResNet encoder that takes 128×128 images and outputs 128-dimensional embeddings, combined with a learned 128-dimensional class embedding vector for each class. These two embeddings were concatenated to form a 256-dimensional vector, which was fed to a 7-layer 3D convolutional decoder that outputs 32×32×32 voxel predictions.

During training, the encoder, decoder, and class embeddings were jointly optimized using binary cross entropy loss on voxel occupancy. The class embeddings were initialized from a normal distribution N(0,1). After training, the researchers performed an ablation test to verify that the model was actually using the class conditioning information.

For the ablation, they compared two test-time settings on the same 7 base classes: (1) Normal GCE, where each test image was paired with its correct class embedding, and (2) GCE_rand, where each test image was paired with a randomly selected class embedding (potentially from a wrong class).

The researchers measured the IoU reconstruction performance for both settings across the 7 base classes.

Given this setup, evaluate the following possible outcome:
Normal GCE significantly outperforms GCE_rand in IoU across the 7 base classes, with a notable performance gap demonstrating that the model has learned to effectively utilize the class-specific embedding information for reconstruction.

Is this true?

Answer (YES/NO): YES